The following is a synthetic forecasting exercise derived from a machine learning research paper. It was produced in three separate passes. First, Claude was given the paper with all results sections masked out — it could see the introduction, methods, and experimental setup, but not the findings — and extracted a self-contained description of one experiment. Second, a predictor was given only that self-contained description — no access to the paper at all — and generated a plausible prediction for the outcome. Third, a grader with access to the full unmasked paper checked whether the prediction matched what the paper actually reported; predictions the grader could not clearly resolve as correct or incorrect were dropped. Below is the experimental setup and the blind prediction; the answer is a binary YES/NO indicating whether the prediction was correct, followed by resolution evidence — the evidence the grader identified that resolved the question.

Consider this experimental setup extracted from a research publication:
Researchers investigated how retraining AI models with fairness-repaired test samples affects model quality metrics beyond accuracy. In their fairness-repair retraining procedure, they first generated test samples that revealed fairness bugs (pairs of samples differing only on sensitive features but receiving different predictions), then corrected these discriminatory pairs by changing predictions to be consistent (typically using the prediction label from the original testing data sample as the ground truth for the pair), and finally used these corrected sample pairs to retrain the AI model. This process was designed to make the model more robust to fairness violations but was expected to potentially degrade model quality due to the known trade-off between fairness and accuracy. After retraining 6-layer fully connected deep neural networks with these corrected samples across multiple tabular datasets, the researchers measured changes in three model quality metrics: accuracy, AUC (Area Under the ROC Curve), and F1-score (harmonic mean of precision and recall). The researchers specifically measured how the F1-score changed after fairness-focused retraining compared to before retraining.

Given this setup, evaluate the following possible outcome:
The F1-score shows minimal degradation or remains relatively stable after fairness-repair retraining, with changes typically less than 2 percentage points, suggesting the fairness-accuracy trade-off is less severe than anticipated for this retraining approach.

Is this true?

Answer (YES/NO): NO